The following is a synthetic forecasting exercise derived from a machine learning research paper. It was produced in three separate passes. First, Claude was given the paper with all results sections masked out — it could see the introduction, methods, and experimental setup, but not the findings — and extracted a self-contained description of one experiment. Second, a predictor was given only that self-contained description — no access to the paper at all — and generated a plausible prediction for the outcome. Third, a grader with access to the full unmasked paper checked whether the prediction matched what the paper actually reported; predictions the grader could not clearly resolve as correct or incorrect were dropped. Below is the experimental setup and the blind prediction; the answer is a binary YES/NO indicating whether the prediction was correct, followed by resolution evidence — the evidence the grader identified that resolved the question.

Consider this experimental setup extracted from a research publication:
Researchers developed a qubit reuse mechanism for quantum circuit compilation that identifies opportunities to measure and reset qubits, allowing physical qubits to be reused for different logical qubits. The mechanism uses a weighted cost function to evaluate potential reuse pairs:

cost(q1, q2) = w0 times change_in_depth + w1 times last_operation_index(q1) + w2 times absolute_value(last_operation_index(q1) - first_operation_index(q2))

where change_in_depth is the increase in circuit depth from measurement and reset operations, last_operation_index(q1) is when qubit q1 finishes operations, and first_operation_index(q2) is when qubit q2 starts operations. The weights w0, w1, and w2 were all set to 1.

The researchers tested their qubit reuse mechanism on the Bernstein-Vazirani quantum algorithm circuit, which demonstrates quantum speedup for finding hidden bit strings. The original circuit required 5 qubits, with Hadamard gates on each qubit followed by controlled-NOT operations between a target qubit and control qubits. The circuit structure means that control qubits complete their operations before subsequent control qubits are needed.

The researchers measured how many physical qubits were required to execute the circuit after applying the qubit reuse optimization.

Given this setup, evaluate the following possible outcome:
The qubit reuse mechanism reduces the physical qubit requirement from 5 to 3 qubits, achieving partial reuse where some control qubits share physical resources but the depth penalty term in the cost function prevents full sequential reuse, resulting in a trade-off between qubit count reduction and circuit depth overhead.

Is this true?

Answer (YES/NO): NO